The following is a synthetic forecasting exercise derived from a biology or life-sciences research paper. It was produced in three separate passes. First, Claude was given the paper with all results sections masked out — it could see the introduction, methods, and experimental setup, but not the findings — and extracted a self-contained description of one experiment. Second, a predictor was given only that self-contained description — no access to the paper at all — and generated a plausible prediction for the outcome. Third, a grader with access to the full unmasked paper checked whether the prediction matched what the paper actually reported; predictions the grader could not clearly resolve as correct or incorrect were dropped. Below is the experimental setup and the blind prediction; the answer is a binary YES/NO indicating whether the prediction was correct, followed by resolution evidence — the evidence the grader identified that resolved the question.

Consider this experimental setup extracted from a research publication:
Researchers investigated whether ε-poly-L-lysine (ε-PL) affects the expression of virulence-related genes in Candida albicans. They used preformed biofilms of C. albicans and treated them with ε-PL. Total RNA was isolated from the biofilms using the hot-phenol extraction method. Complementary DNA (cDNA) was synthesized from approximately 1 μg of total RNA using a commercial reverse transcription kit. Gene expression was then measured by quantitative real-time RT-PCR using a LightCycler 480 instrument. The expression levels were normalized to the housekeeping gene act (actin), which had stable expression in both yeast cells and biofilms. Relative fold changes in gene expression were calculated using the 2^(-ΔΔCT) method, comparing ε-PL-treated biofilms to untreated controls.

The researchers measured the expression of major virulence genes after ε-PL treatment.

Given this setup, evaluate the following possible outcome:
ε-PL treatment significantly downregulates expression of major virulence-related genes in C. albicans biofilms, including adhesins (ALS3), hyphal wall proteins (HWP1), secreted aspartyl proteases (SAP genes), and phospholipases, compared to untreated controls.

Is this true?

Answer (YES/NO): NO